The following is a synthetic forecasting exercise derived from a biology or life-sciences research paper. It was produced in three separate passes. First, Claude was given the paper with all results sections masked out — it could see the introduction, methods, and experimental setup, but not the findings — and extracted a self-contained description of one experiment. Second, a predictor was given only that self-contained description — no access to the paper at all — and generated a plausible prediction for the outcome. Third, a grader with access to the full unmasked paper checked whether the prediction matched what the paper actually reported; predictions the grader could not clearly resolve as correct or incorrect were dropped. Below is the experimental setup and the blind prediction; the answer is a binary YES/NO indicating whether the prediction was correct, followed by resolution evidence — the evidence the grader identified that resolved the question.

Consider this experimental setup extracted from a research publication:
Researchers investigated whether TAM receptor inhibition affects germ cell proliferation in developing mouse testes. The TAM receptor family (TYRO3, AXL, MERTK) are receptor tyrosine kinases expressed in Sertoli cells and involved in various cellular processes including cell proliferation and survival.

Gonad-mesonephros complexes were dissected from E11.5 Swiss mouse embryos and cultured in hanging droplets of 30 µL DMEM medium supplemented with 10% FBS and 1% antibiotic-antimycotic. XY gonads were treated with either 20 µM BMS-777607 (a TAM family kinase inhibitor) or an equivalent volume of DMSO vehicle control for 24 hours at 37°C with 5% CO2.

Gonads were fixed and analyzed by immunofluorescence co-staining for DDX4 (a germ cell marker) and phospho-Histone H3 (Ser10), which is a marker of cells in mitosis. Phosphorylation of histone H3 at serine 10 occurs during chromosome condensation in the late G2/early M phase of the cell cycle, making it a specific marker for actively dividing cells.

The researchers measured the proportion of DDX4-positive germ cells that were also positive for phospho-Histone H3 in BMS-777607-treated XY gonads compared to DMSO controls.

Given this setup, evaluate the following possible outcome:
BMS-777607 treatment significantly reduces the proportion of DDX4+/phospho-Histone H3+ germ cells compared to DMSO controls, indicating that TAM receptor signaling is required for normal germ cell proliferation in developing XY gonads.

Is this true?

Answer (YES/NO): YES